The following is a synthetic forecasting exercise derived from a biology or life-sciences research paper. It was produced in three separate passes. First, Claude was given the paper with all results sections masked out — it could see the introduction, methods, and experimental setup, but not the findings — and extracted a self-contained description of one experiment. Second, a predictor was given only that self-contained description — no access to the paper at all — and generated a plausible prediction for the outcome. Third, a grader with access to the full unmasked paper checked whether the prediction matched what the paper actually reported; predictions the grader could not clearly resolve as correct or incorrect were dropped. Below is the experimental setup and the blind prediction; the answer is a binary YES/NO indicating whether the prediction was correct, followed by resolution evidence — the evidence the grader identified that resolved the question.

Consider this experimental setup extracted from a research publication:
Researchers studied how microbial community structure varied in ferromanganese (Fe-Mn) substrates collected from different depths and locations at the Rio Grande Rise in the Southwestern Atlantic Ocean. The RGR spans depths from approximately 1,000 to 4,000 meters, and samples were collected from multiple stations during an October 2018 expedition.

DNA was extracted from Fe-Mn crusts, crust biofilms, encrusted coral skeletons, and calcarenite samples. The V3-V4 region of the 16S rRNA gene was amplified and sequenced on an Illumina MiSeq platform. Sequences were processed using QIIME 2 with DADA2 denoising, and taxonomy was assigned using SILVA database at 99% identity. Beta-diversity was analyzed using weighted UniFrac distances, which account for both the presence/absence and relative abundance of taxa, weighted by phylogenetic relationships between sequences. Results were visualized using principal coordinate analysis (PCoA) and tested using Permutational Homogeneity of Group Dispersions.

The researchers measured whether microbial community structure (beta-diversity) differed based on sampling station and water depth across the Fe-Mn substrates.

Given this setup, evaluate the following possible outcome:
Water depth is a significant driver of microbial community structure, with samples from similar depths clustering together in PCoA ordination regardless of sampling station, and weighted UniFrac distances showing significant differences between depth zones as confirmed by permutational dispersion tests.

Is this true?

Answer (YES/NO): NO